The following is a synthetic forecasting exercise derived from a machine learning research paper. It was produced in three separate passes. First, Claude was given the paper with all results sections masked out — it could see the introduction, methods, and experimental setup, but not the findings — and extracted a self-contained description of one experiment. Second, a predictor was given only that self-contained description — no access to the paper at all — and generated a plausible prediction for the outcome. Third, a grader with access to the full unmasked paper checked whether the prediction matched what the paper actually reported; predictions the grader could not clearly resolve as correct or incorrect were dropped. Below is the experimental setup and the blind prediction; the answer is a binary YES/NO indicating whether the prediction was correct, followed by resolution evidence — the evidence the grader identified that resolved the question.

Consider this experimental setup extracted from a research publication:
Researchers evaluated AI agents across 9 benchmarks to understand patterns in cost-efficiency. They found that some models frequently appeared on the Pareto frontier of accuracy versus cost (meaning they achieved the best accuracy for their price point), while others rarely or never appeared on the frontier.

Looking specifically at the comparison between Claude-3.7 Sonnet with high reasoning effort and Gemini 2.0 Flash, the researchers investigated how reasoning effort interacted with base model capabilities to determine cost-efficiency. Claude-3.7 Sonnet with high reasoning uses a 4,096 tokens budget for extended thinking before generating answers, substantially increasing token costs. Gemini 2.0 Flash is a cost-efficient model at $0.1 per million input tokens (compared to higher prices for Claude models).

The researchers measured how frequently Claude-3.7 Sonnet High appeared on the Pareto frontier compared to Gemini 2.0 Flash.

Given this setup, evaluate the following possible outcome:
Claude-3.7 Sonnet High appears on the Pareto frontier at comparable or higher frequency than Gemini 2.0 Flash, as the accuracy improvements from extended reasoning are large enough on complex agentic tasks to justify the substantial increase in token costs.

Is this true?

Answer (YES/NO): NO